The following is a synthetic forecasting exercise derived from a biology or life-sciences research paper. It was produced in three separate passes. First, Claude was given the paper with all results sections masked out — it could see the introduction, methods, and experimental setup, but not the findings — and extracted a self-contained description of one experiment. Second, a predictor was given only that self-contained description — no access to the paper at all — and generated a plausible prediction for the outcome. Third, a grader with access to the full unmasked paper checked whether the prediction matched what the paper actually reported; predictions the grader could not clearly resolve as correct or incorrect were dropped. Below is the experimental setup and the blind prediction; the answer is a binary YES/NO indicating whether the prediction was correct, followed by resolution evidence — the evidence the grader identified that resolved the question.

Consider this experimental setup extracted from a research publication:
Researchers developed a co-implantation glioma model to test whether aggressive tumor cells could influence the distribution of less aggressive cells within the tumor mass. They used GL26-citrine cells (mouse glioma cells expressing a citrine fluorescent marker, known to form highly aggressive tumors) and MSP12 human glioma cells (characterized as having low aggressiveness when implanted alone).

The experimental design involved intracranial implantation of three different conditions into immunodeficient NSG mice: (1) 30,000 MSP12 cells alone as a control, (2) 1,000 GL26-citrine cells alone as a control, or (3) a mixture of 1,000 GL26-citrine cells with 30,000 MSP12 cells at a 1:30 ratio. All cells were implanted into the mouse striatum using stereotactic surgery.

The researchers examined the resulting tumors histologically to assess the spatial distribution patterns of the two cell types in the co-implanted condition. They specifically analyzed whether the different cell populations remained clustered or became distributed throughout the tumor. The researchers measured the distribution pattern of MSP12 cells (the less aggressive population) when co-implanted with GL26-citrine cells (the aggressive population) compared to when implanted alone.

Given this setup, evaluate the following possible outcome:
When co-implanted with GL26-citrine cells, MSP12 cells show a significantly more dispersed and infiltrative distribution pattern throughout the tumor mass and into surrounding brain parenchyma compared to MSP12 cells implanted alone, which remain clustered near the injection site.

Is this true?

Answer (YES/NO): NO